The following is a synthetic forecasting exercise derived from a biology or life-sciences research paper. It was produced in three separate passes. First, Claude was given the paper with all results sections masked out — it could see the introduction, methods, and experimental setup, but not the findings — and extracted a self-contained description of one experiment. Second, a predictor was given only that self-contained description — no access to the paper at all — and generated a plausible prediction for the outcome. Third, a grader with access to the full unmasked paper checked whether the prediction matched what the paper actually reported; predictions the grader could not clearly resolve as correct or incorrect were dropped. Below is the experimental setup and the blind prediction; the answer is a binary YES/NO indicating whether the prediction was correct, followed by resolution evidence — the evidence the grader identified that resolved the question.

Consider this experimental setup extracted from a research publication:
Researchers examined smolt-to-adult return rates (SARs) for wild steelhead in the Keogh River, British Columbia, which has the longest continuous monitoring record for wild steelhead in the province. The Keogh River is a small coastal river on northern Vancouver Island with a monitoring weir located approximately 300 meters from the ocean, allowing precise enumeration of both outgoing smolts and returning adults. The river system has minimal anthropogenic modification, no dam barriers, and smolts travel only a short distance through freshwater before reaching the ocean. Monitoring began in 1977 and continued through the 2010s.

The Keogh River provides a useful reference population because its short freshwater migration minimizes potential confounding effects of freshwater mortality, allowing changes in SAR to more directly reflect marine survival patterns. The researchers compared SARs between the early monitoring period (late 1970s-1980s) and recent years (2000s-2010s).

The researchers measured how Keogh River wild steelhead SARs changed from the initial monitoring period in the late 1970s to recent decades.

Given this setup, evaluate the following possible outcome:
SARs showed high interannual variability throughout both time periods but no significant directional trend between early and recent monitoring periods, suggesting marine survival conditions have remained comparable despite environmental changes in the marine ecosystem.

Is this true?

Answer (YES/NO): NO